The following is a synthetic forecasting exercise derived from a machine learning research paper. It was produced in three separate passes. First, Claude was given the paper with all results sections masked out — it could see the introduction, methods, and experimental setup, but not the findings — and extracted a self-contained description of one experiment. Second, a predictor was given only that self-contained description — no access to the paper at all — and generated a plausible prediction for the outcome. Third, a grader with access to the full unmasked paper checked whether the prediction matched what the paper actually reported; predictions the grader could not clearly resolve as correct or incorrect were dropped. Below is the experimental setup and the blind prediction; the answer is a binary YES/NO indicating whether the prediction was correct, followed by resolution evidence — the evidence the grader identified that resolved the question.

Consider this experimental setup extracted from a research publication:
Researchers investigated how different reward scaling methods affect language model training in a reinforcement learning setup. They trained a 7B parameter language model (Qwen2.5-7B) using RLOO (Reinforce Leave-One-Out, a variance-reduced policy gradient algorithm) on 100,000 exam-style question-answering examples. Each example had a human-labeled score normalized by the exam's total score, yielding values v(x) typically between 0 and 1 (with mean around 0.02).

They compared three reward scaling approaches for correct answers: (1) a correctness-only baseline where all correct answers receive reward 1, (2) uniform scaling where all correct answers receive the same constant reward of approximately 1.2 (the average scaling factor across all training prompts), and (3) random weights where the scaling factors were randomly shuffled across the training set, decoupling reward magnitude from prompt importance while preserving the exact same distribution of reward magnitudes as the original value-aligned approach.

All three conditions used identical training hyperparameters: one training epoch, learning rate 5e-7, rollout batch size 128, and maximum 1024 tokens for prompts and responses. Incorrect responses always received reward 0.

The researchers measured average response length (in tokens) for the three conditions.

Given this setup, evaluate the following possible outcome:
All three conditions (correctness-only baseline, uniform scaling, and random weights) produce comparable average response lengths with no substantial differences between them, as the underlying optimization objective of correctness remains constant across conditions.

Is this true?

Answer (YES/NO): NO